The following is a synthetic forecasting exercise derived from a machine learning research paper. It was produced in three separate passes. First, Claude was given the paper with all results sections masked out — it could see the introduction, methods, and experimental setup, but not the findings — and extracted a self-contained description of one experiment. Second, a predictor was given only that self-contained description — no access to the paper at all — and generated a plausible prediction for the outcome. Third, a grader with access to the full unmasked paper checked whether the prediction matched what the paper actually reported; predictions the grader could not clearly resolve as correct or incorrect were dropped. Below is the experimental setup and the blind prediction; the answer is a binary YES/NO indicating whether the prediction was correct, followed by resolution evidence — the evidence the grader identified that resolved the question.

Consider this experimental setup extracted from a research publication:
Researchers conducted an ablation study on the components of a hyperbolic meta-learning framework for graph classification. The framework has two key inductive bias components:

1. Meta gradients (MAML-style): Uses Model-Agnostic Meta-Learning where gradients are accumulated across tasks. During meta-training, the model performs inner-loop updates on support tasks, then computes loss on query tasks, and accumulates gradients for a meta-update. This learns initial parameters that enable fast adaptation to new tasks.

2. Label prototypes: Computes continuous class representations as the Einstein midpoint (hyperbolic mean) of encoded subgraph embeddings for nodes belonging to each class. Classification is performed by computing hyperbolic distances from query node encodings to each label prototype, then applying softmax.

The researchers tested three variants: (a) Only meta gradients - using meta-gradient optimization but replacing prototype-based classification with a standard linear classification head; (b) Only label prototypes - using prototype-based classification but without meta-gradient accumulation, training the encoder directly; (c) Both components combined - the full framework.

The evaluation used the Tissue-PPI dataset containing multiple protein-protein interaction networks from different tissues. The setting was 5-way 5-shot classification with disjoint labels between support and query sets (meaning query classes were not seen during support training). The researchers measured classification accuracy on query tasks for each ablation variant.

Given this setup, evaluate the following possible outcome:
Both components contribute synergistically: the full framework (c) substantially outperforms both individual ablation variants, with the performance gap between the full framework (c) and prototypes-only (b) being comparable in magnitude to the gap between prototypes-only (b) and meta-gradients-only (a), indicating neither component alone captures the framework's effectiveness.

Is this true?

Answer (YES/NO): NO